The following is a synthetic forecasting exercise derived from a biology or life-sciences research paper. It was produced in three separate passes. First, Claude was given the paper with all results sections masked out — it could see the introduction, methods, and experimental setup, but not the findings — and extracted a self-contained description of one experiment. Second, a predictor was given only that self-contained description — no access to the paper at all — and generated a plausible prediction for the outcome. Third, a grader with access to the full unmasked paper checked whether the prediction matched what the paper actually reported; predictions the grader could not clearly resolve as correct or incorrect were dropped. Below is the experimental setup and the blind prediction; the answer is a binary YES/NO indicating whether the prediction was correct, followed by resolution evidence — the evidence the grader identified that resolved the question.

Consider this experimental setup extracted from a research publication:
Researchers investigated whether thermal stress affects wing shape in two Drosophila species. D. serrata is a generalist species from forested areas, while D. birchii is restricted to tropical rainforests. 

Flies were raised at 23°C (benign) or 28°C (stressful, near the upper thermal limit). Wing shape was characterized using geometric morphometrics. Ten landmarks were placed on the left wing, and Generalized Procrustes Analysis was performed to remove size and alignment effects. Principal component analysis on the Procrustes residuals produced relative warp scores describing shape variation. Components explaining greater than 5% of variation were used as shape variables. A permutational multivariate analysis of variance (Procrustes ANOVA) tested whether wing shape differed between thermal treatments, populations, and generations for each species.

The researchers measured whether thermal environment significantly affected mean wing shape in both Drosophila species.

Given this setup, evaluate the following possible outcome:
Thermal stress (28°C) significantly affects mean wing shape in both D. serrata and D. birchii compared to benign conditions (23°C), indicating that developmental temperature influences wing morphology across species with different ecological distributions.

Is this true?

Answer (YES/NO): YES